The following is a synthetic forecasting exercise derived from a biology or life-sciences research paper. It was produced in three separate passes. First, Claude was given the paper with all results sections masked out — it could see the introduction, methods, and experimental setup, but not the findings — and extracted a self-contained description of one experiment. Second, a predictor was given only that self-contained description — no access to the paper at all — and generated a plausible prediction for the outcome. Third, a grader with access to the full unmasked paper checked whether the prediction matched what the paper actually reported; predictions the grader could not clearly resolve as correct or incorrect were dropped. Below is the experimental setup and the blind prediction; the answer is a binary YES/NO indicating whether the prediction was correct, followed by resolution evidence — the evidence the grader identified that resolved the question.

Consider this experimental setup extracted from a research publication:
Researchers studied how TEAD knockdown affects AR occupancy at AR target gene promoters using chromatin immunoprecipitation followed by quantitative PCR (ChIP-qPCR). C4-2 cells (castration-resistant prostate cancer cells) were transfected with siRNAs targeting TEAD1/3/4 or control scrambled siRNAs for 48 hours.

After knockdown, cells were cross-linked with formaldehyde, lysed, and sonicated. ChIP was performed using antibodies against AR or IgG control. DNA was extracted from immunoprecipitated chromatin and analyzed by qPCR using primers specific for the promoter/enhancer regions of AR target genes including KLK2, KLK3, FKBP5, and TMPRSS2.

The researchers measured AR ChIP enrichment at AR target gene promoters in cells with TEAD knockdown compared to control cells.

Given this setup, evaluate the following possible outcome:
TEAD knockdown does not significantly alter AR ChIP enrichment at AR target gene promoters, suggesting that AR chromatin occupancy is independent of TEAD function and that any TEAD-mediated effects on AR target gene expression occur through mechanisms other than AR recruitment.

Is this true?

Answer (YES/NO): NO